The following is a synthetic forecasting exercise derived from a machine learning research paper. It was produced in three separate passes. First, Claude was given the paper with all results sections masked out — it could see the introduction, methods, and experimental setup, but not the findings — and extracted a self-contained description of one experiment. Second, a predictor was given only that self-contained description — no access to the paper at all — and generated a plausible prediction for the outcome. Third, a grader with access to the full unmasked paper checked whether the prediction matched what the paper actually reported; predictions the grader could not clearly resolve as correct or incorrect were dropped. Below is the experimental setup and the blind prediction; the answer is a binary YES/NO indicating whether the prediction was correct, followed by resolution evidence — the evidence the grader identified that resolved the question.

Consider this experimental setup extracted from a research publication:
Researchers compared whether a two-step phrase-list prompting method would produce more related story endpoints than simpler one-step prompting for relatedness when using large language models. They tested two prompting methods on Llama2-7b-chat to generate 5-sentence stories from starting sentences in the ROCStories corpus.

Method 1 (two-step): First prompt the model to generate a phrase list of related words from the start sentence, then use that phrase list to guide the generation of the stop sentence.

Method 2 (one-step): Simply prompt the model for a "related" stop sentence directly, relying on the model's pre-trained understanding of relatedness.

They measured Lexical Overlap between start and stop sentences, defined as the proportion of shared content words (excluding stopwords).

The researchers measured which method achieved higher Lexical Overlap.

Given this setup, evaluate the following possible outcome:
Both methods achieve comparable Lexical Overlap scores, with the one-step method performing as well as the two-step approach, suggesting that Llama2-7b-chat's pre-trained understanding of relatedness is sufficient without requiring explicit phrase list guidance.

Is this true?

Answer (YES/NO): NO